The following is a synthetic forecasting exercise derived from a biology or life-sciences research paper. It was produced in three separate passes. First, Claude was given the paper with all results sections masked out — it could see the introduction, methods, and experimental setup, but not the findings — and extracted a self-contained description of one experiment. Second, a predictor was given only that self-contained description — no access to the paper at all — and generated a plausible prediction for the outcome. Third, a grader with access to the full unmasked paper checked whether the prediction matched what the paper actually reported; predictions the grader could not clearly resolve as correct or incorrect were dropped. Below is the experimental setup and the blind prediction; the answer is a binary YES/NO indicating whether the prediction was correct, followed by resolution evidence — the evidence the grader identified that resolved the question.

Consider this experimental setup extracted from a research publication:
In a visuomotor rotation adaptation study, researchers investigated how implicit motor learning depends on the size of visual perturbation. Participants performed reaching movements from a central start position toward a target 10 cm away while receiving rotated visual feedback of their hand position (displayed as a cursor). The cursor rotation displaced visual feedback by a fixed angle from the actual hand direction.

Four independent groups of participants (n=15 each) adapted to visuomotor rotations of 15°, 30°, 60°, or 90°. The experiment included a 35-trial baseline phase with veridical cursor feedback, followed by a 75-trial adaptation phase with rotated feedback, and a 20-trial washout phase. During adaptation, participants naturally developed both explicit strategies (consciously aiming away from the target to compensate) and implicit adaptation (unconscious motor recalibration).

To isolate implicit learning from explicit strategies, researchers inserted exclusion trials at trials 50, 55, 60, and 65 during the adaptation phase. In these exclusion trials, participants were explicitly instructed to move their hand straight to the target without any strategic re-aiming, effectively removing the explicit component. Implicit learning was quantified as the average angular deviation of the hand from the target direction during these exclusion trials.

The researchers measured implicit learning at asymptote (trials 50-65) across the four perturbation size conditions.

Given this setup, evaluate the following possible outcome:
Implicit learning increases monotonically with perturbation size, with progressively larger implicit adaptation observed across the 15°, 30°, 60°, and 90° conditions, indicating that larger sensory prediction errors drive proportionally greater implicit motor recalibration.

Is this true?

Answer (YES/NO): NO